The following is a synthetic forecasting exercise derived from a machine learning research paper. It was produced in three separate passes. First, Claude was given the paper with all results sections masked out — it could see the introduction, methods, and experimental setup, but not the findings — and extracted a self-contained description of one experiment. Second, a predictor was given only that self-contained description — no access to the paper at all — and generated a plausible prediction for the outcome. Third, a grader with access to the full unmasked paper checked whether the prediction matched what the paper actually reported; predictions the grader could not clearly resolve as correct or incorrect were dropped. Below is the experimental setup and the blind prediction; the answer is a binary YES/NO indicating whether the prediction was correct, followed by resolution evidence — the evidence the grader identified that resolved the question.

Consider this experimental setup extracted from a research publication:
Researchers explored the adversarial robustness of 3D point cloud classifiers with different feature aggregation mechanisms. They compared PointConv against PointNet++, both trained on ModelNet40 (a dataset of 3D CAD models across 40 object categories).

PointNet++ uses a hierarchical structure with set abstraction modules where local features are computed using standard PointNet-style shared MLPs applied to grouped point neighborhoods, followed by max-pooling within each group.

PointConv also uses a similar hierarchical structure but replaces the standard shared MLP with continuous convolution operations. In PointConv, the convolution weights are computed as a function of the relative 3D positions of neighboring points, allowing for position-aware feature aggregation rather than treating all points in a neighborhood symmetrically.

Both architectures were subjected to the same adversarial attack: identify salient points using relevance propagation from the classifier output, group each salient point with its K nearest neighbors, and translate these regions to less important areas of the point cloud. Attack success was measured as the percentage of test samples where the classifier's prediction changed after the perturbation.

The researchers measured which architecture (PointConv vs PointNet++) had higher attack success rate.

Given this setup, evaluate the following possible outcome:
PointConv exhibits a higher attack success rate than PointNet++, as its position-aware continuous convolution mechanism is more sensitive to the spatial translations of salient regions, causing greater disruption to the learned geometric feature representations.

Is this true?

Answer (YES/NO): YES